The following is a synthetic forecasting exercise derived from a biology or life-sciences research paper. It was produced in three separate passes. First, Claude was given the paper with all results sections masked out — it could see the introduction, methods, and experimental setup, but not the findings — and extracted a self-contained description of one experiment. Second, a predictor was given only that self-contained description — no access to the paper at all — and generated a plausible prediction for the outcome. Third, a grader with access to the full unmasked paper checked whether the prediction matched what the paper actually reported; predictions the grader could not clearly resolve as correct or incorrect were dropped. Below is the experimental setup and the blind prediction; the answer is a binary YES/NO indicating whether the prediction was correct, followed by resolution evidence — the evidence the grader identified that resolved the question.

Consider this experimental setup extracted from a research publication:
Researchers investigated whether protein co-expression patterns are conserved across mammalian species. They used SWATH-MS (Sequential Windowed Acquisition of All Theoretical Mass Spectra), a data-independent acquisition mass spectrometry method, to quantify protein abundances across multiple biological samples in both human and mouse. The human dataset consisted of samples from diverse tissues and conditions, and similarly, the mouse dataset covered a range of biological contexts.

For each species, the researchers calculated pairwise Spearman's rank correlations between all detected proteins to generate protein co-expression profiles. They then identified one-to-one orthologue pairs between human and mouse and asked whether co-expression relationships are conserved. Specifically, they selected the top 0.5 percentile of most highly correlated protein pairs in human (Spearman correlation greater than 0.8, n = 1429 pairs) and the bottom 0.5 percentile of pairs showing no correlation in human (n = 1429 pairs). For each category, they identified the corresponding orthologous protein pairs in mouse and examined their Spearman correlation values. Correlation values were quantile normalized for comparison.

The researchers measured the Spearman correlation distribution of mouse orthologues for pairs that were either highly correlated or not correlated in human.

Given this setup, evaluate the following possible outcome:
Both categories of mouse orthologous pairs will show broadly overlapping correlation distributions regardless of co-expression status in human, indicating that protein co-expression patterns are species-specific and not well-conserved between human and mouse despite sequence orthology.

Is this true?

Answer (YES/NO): NO